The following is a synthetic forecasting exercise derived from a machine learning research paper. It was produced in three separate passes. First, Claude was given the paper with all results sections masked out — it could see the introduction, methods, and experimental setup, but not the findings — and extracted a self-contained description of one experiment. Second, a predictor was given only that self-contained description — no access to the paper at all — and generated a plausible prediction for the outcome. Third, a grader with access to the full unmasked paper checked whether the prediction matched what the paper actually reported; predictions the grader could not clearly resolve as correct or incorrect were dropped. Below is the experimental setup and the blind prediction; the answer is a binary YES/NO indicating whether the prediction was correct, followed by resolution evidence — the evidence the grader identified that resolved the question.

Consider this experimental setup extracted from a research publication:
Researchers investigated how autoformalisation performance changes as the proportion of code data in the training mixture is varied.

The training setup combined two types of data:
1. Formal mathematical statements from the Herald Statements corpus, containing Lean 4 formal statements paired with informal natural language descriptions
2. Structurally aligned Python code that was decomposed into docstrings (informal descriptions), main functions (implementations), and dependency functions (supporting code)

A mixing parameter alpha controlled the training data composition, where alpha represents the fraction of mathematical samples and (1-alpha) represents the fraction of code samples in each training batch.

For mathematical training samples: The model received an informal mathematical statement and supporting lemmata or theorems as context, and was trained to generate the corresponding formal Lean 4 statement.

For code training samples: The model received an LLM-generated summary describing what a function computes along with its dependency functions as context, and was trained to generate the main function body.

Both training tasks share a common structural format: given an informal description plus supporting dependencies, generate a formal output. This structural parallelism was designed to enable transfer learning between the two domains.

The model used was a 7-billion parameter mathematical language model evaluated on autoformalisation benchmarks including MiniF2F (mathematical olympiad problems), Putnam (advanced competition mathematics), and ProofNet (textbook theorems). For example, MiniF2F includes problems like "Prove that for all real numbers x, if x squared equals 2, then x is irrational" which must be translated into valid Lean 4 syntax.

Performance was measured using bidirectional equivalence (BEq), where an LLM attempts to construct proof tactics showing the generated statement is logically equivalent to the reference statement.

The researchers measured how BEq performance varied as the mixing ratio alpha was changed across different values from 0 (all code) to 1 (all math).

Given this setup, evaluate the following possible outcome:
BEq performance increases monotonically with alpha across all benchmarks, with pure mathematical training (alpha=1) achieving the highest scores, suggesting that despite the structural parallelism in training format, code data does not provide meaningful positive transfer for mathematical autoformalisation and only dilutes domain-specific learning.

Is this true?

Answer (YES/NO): NO